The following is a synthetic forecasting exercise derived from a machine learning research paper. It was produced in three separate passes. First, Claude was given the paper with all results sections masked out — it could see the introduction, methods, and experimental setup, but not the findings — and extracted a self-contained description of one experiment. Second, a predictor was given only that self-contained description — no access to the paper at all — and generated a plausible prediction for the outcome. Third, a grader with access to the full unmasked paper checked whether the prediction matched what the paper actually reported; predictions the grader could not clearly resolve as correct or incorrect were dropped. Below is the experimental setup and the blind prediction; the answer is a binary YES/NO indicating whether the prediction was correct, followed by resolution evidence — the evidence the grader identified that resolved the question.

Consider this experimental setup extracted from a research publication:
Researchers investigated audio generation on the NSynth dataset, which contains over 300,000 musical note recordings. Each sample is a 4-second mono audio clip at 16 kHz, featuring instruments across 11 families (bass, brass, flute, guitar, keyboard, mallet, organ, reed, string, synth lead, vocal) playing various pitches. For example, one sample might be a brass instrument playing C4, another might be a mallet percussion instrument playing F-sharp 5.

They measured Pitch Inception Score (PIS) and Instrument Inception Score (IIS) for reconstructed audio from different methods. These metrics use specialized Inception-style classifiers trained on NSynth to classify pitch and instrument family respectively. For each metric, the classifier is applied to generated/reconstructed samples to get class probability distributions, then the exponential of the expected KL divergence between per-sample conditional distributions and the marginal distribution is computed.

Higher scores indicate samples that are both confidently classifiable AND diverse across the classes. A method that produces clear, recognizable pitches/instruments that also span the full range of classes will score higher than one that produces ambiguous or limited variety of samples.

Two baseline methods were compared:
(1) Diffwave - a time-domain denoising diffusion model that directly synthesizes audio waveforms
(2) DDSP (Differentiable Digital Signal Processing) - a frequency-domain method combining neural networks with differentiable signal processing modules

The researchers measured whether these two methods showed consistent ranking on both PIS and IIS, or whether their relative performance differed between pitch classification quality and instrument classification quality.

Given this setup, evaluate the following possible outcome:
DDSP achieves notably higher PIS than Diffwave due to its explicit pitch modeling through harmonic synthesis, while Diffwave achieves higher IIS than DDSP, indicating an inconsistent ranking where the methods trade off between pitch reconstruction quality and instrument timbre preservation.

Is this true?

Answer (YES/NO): YES